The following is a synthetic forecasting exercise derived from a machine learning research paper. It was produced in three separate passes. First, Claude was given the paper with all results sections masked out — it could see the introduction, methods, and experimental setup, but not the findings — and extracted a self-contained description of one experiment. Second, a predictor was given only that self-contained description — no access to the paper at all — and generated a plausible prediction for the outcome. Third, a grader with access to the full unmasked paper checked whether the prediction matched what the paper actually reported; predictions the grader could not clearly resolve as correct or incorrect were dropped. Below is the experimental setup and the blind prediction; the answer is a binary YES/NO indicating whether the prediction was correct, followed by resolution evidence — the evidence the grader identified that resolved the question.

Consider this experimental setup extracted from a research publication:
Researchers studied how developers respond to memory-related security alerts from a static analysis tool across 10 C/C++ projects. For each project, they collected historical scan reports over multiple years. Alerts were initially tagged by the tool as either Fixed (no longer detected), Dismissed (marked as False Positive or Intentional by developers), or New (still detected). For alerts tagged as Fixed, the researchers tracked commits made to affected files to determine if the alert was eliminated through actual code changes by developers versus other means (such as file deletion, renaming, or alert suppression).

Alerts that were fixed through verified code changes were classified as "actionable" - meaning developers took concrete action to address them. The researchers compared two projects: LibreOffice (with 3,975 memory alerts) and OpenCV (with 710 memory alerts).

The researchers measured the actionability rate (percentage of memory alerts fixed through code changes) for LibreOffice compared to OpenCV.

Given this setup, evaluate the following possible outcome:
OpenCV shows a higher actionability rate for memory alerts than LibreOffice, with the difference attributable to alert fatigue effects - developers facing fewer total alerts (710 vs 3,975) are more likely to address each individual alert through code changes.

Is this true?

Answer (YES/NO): NO